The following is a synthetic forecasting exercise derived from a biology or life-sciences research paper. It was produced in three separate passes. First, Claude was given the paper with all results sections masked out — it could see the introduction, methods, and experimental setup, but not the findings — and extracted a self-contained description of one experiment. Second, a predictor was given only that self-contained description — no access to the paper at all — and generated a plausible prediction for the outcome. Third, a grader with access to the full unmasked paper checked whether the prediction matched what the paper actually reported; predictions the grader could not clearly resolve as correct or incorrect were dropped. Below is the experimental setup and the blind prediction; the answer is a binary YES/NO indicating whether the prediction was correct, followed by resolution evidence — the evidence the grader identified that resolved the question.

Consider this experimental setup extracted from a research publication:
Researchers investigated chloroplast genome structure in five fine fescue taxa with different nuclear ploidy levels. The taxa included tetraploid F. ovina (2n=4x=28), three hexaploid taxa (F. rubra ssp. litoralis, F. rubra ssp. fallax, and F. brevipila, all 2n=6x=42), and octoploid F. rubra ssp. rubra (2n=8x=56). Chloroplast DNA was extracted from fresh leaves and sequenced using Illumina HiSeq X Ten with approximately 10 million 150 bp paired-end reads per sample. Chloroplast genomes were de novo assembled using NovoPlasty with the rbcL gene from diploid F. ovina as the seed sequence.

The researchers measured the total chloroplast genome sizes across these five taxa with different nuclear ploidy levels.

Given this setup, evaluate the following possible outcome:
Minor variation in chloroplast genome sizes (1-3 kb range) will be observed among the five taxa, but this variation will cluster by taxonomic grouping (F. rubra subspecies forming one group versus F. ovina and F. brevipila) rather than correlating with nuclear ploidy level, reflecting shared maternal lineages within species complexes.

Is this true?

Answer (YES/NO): NO